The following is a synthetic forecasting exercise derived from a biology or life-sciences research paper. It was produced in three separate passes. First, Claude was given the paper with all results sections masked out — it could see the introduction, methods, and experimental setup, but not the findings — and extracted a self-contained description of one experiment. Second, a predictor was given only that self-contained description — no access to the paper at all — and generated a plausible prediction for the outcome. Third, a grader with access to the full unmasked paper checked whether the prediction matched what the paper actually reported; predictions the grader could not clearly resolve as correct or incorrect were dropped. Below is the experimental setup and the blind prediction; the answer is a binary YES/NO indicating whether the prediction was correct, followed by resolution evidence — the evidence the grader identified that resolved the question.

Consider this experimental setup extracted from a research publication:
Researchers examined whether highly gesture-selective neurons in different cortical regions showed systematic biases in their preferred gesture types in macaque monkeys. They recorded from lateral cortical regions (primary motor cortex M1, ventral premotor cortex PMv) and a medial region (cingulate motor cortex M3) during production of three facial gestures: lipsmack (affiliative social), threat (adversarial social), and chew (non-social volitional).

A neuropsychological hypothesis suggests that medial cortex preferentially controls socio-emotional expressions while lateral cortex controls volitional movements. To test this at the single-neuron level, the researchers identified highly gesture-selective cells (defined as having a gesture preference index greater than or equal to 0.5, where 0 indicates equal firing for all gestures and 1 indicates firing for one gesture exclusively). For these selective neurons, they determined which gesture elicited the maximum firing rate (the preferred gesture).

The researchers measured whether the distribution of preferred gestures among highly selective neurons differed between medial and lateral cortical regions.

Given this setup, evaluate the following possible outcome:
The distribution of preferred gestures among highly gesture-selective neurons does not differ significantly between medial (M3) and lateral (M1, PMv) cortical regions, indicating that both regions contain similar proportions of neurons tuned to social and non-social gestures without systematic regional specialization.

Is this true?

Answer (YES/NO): YES